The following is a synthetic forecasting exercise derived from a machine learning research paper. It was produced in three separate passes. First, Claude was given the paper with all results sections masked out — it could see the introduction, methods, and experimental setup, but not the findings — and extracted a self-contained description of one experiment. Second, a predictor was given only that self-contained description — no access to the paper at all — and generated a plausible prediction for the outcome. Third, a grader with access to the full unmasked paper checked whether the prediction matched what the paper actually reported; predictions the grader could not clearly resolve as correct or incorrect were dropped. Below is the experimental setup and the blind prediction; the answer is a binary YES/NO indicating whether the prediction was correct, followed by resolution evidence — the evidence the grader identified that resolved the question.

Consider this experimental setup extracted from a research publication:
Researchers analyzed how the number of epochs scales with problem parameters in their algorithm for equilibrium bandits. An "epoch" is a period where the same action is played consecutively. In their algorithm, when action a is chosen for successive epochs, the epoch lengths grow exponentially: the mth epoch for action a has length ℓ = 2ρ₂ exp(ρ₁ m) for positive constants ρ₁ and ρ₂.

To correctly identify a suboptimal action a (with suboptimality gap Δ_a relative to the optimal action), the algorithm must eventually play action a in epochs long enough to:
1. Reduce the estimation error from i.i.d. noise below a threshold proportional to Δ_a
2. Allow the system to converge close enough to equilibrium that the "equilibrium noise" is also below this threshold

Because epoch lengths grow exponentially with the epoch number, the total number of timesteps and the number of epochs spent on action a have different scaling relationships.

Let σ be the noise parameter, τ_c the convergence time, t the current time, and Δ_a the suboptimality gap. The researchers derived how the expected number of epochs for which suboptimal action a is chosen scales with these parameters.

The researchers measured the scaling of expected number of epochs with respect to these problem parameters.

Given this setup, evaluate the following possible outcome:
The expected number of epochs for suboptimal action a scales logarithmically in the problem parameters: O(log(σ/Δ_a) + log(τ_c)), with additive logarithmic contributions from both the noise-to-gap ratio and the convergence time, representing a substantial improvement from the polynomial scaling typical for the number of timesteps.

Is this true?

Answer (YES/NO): NO